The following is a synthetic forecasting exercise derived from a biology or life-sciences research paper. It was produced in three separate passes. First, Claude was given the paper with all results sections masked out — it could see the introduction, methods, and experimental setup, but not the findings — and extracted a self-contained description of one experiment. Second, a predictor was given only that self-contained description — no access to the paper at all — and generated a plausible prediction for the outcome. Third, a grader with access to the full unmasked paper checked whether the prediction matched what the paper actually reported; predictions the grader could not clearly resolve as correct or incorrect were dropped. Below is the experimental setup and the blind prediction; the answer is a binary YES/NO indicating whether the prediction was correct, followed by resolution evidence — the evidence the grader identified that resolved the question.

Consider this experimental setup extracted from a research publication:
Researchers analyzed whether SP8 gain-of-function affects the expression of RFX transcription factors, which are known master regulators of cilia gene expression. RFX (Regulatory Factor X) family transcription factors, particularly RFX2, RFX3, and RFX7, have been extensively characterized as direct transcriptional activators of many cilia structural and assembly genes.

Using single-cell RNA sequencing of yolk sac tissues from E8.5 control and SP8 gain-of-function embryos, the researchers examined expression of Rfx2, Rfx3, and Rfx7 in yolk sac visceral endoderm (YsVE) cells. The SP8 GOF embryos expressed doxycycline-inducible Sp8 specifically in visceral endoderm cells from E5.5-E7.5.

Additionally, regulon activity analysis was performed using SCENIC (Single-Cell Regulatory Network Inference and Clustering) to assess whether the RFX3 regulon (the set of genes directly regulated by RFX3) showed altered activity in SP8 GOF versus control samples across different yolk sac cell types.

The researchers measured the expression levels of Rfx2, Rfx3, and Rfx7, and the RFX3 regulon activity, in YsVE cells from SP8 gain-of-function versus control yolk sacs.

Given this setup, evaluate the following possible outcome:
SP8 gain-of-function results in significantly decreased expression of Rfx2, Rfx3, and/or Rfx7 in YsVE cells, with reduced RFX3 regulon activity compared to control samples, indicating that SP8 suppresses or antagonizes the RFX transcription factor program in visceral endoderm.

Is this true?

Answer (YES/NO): NO